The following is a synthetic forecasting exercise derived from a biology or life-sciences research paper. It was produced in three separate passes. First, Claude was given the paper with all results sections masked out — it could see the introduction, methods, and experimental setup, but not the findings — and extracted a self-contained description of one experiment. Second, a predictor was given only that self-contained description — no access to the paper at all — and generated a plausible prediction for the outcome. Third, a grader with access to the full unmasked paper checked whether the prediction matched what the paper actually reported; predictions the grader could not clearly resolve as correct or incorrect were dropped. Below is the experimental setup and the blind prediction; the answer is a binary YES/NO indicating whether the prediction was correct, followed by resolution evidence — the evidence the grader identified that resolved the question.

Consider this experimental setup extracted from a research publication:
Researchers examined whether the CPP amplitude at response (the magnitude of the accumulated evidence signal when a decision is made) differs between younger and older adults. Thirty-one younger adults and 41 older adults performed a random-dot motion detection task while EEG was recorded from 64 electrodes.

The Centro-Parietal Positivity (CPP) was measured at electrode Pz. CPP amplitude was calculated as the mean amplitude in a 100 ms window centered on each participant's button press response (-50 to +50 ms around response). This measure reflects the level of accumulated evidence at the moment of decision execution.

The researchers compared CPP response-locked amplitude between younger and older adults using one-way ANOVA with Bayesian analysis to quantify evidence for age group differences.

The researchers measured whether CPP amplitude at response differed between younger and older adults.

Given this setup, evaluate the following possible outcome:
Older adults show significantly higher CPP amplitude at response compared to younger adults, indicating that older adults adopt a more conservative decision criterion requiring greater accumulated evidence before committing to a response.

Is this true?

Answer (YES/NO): NO